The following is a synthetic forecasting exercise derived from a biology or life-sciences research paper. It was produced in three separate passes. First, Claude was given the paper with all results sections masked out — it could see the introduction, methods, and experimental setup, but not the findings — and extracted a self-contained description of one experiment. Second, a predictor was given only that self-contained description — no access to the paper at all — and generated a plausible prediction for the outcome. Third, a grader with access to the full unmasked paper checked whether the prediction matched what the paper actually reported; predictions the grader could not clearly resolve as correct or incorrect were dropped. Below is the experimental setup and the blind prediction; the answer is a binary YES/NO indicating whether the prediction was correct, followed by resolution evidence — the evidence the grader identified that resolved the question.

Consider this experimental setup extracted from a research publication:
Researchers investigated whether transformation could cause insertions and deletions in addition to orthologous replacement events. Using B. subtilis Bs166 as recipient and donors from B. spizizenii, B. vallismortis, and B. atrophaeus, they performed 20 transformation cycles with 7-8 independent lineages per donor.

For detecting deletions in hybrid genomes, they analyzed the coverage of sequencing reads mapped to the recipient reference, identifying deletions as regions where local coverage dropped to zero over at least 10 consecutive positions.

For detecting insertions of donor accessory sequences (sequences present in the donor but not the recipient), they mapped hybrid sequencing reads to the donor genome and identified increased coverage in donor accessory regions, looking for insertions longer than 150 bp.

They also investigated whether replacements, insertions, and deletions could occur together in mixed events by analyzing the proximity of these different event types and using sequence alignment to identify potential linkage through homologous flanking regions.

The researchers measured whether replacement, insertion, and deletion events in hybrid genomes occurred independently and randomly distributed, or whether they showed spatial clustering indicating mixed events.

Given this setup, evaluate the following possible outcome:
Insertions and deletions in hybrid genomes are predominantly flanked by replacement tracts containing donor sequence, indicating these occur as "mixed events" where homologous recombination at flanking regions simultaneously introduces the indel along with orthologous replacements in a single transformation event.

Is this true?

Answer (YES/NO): YES